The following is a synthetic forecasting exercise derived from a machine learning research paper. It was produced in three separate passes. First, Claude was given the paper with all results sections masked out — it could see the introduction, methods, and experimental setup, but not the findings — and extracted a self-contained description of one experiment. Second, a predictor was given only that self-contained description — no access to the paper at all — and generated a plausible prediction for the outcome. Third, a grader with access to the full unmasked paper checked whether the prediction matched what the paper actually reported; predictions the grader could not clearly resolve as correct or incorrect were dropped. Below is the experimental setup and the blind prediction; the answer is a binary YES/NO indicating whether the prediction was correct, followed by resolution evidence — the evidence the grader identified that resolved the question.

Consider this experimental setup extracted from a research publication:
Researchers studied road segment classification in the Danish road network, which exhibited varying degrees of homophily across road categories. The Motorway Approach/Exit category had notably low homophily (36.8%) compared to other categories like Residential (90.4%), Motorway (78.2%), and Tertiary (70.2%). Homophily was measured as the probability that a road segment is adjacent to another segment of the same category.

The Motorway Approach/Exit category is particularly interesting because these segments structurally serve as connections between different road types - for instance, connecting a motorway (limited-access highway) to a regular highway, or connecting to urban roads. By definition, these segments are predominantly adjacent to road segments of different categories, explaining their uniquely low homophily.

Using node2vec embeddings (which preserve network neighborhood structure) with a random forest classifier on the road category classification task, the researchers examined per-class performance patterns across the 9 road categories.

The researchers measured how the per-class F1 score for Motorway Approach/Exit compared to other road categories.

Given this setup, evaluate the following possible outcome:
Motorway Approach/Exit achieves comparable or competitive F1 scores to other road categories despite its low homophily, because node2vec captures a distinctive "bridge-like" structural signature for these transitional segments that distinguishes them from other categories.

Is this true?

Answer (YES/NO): NO